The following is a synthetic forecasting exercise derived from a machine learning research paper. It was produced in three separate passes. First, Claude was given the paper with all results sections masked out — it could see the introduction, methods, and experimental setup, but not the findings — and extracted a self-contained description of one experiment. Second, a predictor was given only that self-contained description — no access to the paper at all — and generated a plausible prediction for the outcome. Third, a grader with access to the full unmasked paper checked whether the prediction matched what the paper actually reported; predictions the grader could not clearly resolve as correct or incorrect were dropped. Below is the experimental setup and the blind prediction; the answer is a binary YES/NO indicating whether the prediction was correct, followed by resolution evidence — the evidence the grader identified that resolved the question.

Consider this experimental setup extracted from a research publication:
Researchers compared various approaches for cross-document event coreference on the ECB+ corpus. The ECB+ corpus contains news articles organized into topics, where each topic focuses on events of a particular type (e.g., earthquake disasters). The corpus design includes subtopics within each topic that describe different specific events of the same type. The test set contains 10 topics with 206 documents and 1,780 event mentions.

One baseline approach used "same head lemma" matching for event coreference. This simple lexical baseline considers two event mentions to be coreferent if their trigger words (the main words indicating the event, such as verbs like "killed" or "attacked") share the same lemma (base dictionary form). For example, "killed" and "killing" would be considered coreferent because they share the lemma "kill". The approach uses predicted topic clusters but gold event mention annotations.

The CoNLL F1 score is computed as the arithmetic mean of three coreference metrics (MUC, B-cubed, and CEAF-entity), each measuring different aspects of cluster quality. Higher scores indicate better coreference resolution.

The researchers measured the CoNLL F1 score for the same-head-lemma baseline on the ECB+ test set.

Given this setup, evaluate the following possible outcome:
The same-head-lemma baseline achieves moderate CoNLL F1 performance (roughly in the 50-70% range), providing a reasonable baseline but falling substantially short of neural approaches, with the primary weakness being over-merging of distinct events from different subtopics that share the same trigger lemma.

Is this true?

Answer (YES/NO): NO